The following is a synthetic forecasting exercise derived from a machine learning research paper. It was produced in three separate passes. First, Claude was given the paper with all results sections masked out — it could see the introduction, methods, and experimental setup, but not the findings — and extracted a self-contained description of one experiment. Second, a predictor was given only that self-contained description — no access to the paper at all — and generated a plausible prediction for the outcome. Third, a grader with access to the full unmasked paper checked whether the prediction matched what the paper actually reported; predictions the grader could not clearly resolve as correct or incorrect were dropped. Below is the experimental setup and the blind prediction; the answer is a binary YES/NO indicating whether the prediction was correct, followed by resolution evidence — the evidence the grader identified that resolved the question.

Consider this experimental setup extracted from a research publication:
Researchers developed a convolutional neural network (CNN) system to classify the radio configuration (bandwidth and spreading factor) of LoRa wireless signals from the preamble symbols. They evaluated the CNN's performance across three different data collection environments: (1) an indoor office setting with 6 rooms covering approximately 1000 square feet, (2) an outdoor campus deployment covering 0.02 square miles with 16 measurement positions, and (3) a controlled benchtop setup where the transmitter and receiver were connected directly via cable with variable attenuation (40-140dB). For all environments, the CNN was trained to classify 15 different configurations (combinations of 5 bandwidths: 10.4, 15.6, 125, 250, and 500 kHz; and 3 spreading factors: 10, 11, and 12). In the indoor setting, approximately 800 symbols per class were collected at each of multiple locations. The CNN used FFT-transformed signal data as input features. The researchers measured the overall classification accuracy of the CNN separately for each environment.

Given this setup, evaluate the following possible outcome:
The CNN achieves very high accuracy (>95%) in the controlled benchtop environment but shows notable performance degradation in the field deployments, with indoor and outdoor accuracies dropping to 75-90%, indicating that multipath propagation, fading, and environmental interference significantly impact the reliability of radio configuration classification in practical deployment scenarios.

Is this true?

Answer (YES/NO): NO